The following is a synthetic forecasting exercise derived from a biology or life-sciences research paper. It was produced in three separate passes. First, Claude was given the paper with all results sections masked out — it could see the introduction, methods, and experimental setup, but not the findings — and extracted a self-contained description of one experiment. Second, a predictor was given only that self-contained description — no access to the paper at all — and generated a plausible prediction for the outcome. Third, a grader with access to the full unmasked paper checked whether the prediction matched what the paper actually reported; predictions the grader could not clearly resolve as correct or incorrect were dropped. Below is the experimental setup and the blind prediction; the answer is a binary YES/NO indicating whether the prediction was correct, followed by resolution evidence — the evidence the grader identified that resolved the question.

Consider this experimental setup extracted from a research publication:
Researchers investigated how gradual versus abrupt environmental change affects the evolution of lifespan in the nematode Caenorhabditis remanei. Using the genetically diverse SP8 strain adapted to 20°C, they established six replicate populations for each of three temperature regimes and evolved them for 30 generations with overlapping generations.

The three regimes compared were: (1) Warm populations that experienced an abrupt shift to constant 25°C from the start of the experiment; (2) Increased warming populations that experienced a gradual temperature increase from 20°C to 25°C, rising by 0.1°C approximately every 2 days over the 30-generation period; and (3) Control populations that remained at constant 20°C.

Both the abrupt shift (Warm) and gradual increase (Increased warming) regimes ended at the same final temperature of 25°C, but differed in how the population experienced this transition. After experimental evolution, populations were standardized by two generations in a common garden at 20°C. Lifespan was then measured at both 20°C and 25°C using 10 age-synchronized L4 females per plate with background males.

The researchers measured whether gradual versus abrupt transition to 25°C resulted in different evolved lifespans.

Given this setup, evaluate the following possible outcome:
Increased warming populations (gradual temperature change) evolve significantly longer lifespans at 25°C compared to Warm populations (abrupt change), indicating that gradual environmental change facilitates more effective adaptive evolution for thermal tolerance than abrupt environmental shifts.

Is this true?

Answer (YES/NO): NO